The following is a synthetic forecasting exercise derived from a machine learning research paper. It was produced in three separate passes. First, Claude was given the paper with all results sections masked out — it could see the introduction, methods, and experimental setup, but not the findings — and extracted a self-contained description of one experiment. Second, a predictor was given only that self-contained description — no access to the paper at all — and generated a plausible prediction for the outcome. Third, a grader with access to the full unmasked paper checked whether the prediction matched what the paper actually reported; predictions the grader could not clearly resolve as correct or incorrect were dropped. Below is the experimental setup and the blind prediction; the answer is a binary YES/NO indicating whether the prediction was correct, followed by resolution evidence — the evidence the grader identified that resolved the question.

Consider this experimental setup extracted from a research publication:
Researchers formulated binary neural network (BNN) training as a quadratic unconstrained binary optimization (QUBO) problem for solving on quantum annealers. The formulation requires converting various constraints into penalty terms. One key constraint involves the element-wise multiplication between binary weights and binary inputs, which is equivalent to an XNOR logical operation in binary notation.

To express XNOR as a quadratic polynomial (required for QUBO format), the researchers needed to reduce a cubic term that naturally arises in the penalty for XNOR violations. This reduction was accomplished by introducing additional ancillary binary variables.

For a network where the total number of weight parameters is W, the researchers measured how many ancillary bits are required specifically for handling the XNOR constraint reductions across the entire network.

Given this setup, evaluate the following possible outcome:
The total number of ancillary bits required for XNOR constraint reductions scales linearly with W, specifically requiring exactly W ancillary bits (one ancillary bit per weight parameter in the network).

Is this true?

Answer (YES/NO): YES